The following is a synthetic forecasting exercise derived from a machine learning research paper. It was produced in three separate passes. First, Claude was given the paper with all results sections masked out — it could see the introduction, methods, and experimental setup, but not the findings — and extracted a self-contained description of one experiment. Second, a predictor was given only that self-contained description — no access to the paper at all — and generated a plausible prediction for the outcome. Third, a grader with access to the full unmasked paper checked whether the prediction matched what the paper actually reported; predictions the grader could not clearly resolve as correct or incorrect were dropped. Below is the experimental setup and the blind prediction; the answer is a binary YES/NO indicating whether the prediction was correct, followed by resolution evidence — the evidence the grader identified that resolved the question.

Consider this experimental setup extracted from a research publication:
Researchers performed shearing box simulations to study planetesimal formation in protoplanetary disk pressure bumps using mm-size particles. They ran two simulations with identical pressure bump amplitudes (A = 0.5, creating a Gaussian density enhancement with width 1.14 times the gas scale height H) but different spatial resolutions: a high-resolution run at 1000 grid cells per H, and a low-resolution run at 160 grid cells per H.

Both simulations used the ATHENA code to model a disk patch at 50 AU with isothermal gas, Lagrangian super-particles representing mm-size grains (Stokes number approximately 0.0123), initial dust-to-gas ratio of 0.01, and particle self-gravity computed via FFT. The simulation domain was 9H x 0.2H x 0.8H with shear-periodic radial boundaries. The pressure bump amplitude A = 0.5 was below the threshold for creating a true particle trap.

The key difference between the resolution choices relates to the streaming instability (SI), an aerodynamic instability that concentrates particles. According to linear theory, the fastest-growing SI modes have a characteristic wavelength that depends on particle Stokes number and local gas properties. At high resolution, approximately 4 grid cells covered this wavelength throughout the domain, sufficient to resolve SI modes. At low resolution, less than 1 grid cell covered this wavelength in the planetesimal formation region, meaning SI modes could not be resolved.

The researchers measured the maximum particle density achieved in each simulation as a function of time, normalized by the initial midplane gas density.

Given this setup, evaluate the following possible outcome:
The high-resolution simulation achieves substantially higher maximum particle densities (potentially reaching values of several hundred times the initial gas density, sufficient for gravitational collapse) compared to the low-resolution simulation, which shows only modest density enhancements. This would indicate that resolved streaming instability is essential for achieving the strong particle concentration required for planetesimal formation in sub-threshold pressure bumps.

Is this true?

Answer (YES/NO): NO